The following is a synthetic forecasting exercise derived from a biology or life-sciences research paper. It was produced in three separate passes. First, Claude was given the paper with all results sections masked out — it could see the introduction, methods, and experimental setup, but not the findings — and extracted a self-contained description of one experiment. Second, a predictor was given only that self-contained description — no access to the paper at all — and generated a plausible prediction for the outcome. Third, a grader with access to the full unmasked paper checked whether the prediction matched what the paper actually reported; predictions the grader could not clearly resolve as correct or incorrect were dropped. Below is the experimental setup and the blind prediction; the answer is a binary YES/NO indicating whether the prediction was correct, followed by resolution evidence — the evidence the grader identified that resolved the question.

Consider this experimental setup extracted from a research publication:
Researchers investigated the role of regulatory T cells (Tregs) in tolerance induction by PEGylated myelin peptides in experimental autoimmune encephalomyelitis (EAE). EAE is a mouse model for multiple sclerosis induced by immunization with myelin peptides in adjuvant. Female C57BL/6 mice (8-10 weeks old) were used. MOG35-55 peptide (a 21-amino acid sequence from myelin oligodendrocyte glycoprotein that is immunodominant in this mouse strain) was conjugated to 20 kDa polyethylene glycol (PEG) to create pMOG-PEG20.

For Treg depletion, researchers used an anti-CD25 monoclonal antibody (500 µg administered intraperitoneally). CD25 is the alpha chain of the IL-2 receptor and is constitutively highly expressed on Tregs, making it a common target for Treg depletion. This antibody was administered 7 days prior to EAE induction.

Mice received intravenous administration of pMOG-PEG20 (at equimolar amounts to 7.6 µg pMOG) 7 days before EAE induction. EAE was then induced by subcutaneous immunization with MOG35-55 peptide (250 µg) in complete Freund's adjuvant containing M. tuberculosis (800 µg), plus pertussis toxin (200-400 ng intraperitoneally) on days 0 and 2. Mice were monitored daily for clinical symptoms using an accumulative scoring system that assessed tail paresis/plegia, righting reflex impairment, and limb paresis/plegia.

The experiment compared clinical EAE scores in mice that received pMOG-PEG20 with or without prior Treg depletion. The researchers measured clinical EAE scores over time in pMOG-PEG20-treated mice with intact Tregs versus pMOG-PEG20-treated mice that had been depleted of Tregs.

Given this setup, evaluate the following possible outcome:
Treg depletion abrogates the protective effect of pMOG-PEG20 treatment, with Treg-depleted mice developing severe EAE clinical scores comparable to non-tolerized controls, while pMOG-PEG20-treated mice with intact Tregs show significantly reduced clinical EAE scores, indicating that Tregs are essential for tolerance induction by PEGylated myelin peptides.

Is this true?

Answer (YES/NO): YES